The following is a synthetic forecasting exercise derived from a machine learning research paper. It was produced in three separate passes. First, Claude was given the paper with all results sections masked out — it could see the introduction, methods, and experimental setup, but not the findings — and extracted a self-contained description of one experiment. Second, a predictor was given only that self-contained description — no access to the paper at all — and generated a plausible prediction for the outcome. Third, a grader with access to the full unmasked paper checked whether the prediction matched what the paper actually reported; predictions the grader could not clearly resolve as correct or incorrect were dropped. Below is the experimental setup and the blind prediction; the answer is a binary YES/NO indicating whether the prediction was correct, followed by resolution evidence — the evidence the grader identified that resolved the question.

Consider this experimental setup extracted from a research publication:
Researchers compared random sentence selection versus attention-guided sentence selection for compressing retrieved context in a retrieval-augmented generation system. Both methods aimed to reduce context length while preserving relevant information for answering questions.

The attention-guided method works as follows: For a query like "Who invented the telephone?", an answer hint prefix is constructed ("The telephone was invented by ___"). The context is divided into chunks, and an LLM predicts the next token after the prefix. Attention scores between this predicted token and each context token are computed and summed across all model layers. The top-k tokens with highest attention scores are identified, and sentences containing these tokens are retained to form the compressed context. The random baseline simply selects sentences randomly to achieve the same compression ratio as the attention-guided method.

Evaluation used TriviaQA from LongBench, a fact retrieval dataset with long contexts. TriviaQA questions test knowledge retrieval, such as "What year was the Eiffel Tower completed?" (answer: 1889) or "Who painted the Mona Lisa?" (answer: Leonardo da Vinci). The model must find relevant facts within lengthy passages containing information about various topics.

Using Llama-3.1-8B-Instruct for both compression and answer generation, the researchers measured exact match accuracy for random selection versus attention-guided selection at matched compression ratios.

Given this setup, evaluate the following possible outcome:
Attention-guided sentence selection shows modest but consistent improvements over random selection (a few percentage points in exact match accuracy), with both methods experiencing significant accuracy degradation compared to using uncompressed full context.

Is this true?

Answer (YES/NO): NO